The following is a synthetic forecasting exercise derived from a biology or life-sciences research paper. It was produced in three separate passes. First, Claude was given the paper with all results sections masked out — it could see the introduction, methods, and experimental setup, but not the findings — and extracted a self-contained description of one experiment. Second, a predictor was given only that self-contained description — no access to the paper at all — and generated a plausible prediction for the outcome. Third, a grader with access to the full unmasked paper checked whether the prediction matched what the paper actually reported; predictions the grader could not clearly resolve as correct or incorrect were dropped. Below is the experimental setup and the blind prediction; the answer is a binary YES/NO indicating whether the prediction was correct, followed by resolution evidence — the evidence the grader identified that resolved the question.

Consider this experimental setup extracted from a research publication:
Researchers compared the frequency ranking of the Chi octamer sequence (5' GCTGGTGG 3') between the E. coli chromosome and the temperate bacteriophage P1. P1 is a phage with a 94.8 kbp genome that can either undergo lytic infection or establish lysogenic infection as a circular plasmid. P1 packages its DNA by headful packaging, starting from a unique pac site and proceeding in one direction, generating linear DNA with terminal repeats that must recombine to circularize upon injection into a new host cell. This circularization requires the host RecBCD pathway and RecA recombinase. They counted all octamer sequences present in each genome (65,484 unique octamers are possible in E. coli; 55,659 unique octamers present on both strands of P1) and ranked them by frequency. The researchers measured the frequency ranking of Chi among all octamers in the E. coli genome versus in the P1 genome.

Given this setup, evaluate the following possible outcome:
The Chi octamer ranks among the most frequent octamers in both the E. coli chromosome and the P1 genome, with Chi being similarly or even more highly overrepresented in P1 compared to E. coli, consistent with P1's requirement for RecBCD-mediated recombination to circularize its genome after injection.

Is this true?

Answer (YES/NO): YES